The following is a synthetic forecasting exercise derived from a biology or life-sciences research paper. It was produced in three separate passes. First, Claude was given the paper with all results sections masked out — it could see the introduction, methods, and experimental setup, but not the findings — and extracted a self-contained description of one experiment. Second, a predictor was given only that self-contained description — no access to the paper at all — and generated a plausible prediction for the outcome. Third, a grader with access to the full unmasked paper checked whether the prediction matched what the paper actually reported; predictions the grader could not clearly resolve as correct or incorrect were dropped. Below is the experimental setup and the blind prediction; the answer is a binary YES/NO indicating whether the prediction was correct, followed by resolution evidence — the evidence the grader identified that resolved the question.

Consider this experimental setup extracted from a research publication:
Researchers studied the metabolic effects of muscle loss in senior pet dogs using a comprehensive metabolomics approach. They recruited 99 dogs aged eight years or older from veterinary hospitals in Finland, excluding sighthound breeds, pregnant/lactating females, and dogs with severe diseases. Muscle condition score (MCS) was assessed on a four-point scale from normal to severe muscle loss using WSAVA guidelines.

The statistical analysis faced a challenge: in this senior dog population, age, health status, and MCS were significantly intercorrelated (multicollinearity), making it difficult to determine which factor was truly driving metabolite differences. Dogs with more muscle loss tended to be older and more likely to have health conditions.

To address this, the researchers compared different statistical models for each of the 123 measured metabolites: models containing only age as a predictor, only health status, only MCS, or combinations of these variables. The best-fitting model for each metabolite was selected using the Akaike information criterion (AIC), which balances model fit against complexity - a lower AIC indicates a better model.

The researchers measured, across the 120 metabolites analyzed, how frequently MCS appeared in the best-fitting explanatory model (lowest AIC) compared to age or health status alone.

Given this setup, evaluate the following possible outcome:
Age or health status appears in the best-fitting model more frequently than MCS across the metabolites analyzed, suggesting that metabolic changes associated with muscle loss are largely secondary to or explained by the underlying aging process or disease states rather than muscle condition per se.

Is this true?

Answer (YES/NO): YES